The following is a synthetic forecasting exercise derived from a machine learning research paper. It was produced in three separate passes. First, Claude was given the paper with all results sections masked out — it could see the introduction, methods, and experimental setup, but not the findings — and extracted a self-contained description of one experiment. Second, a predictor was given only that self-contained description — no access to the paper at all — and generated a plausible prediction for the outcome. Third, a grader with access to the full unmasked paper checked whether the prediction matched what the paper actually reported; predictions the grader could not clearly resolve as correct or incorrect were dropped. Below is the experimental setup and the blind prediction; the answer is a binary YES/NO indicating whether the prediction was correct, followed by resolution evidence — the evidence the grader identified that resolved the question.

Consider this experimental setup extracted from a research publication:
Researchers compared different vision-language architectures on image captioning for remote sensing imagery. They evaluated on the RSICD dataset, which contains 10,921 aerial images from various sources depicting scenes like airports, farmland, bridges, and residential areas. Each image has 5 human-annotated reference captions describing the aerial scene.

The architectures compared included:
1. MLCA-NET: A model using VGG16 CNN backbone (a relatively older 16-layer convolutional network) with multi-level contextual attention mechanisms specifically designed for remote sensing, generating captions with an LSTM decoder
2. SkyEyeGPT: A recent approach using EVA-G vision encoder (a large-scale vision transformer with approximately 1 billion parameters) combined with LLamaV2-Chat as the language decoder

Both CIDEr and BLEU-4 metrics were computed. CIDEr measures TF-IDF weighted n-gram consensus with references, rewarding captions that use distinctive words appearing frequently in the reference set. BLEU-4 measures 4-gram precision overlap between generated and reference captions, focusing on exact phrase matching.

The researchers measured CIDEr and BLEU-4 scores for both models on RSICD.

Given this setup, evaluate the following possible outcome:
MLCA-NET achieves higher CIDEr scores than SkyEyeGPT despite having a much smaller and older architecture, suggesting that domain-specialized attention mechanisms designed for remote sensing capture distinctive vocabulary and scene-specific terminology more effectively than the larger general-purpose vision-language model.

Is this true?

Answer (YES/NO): YES